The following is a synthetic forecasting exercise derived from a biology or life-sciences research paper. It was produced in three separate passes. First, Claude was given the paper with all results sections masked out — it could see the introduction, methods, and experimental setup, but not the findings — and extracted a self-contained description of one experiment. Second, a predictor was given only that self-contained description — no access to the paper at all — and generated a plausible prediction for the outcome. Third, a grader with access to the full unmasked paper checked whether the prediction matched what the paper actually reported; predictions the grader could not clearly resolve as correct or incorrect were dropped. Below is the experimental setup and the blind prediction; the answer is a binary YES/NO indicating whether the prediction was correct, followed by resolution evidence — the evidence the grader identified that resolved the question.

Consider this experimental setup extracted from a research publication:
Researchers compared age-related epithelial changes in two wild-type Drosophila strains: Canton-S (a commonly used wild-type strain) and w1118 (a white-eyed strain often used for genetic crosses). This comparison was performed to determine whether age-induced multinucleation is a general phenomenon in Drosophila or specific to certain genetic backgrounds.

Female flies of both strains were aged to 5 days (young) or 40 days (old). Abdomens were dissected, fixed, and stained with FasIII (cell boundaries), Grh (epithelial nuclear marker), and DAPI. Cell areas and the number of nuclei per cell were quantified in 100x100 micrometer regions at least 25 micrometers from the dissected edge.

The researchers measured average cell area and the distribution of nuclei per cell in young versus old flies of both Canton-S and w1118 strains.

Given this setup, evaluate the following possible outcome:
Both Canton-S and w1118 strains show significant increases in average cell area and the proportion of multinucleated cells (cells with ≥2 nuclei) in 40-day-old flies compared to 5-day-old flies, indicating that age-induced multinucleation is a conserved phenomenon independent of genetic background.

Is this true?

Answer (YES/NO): YES